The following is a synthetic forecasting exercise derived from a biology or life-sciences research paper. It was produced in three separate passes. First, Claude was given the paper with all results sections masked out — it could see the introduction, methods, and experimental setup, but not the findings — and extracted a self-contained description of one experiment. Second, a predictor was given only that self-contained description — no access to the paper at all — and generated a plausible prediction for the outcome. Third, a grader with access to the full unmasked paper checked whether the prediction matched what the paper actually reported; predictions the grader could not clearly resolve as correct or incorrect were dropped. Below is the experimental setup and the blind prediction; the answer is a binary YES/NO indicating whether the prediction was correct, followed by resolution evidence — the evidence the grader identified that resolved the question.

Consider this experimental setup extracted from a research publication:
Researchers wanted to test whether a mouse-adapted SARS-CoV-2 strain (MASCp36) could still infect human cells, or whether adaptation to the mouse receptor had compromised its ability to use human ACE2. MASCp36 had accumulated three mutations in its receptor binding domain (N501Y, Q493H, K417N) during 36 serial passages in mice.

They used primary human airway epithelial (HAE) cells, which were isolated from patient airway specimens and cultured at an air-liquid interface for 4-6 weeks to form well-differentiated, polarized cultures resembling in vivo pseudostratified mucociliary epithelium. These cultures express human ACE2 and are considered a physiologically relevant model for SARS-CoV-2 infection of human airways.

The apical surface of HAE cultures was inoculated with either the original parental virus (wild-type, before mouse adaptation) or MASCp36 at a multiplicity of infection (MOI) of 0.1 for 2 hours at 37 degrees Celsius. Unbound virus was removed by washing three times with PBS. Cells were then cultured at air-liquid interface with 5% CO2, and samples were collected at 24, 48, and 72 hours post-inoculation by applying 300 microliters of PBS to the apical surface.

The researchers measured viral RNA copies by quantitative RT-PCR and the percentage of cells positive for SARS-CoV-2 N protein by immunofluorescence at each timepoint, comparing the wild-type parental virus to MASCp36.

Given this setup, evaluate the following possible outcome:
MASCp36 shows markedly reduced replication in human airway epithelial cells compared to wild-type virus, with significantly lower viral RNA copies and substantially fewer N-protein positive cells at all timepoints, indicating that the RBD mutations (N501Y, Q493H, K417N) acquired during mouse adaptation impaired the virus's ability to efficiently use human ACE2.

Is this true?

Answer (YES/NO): YES